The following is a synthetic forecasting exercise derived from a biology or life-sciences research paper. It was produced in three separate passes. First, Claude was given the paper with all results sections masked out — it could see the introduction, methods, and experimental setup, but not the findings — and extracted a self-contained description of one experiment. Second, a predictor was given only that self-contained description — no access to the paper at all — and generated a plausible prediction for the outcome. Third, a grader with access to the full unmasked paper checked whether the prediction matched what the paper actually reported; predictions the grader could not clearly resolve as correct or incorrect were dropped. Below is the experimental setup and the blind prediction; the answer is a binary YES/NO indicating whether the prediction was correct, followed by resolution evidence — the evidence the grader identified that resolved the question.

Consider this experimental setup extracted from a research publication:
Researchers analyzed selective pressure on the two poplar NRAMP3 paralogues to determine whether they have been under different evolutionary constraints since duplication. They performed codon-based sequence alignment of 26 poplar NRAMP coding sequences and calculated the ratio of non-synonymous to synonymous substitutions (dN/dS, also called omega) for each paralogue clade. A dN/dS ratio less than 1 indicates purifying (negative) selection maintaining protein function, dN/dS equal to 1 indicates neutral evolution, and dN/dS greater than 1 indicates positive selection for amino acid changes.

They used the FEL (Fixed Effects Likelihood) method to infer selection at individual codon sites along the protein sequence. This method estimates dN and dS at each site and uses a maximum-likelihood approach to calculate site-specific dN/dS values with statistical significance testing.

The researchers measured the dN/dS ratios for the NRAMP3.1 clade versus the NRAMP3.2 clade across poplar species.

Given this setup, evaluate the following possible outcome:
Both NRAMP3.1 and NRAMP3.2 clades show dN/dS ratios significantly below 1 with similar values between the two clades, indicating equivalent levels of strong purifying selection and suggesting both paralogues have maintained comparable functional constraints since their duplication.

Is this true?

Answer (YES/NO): NO